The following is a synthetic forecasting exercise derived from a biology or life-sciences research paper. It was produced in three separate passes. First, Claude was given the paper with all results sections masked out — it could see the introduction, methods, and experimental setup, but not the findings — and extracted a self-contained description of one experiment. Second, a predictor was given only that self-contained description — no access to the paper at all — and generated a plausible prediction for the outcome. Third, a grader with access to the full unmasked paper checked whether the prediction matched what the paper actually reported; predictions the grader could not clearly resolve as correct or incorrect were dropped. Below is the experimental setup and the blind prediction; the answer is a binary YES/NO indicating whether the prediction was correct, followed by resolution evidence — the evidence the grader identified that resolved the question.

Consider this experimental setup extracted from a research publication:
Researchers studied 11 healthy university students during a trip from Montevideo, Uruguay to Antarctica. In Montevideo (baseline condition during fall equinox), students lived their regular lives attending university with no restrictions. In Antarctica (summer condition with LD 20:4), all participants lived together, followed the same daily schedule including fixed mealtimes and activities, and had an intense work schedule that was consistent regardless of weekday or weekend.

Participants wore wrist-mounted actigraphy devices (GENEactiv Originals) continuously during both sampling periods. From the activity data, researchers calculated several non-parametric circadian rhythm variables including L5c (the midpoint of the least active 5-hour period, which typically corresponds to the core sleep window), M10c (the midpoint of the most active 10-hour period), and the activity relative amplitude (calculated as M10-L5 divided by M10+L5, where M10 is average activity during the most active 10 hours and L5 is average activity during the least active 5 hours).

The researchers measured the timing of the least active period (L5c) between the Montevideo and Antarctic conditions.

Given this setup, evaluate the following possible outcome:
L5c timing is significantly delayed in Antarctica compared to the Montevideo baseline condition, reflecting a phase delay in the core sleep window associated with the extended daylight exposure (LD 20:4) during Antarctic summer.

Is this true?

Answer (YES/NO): NO